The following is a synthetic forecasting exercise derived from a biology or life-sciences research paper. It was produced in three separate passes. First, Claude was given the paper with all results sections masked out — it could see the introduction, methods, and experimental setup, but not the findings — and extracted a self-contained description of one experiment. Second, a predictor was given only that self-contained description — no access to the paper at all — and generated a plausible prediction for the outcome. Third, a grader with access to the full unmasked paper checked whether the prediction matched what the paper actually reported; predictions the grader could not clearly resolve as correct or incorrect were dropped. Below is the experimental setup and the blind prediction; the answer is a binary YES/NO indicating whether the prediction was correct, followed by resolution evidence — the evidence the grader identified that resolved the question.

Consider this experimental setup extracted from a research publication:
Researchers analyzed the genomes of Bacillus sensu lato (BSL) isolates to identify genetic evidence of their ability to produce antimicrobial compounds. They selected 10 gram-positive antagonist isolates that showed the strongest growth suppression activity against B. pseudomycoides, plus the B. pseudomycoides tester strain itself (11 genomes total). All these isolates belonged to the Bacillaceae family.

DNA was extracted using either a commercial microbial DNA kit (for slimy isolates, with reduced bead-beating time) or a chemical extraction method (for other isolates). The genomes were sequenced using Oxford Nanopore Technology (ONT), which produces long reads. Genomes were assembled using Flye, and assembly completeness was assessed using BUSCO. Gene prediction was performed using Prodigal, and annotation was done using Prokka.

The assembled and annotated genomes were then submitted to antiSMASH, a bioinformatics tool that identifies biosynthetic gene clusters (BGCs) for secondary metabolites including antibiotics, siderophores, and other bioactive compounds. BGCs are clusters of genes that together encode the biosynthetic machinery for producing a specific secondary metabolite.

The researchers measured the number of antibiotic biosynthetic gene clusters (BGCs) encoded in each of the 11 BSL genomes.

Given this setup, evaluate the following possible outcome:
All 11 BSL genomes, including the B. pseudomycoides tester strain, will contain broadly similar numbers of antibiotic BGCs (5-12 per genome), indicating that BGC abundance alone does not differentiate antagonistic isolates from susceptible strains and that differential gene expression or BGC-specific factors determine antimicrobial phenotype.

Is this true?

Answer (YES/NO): NO